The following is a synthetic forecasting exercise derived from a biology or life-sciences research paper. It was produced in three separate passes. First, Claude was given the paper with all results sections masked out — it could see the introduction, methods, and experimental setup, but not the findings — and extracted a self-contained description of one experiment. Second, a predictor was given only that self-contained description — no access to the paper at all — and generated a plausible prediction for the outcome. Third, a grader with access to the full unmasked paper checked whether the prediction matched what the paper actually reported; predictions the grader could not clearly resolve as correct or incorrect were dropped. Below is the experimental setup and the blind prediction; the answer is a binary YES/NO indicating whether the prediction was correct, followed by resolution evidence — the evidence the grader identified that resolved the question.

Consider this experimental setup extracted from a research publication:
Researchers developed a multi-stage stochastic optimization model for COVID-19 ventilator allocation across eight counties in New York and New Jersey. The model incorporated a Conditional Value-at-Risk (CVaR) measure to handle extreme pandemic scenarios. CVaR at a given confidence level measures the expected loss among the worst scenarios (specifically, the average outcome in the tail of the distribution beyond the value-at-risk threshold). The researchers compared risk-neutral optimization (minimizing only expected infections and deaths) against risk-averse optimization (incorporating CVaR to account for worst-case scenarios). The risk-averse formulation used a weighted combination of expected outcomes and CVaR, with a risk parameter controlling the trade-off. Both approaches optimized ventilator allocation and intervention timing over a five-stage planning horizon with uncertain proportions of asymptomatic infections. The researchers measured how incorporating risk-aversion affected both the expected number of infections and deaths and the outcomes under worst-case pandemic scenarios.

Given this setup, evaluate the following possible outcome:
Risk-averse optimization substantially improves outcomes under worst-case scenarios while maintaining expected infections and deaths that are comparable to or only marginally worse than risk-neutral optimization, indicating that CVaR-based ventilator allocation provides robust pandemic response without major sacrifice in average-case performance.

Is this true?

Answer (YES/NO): NO